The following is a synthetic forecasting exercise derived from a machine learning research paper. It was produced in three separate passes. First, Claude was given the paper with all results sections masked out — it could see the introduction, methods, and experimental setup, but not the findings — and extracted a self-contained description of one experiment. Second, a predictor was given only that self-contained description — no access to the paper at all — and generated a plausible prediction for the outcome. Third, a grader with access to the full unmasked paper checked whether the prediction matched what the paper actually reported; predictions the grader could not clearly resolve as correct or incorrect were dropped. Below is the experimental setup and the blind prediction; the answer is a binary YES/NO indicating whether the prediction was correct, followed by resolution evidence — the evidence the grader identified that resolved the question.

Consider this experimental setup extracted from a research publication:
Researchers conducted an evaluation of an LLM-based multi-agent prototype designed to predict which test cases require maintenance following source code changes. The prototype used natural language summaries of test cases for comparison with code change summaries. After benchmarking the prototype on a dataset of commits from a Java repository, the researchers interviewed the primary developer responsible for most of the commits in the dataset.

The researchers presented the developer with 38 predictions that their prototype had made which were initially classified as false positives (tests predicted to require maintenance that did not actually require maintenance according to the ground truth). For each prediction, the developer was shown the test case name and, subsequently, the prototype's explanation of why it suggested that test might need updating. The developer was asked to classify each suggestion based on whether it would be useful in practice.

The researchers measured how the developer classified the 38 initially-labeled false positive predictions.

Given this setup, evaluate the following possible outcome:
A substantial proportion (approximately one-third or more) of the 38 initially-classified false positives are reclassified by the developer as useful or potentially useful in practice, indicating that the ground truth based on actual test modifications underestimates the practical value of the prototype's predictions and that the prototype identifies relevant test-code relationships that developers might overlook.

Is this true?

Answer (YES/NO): YES